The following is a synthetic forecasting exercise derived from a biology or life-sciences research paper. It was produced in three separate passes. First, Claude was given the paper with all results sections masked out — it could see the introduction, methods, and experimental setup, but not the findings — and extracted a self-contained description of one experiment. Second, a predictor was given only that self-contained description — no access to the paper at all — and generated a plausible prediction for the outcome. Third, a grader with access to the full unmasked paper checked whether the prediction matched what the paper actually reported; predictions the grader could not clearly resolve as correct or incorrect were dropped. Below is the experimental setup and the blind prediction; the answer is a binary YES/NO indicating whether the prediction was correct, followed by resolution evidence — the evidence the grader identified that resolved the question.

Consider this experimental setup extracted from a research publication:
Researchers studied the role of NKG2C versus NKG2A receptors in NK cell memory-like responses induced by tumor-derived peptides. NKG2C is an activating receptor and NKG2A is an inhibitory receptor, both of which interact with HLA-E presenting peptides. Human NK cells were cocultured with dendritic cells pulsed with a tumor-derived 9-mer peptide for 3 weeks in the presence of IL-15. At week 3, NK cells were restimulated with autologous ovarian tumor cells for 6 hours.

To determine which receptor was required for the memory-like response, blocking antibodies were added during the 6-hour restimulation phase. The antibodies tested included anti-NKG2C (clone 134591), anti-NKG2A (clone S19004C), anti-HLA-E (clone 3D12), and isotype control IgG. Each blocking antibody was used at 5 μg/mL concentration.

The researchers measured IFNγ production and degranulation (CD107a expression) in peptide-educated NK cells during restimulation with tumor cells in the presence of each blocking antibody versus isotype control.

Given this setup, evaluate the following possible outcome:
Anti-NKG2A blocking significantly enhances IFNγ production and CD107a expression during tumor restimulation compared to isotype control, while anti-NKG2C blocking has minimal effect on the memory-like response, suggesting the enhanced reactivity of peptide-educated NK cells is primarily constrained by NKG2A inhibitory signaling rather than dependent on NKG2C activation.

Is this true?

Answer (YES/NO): NO